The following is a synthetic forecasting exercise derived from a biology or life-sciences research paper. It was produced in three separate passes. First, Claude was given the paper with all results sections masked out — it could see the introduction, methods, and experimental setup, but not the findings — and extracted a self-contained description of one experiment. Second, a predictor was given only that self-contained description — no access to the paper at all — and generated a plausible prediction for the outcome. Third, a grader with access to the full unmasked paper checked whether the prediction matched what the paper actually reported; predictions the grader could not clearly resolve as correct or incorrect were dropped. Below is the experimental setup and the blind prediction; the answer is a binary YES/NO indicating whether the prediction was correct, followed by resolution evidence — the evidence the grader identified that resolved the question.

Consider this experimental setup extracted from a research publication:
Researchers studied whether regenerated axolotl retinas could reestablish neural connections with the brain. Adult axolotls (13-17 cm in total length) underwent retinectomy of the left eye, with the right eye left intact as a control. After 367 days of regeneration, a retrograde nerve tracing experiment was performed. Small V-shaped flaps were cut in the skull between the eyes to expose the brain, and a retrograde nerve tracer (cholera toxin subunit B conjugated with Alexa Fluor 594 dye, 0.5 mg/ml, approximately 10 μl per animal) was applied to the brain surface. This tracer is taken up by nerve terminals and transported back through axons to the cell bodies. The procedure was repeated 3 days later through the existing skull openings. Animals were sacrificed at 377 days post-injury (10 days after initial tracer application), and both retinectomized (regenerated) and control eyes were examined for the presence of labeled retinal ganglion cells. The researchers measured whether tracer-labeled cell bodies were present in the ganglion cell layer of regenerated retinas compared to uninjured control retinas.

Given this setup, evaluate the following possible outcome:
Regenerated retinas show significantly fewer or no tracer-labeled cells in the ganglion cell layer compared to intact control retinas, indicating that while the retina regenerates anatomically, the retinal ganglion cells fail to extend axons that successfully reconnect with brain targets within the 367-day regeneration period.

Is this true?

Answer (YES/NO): NO